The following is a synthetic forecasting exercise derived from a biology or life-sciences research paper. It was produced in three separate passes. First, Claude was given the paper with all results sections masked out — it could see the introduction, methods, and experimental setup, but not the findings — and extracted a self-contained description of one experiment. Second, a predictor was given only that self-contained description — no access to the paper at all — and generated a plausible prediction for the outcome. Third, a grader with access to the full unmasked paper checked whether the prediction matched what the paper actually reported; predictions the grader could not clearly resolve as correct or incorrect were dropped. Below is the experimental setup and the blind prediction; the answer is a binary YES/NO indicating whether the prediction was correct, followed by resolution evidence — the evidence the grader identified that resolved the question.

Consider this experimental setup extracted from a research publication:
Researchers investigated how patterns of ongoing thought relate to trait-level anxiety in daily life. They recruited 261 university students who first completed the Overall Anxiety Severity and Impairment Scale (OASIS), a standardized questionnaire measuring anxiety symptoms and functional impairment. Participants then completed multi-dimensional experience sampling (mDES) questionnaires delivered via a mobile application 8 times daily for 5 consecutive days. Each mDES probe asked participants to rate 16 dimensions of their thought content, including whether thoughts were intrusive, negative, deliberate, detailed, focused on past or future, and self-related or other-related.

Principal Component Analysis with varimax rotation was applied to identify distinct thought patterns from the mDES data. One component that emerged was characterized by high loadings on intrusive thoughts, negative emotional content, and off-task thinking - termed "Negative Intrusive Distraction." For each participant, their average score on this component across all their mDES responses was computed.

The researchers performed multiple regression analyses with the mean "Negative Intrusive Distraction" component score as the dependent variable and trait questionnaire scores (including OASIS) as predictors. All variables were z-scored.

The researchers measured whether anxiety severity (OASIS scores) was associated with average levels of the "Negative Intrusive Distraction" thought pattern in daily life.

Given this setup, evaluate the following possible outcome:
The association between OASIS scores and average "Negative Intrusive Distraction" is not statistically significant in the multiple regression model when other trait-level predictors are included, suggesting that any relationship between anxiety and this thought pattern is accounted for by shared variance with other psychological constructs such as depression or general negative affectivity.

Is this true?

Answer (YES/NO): NO